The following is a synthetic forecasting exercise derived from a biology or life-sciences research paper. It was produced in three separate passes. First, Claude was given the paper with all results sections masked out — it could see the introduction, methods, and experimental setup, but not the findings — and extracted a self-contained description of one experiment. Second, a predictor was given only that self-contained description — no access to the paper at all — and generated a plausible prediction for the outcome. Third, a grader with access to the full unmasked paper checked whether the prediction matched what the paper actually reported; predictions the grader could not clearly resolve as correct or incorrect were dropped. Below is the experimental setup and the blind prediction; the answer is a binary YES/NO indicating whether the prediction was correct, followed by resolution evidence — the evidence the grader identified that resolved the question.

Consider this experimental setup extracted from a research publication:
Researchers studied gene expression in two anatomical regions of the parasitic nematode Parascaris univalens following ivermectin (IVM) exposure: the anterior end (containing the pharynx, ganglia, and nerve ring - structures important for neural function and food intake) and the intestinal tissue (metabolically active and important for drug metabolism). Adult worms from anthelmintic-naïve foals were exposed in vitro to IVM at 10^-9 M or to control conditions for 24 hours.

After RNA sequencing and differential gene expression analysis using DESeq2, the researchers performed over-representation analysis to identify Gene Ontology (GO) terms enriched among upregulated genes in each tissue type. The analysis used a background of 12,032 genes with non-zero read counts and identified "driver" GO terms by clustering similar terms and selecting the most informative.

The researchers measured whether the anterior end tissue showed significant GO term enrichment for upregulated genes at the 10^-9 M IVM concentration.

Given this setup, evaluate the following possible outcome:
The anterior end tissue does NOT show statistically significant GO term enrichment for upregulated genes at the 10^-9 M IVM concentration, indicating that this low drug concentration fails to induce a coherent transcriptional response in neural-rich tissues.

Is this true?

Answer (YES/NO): NO